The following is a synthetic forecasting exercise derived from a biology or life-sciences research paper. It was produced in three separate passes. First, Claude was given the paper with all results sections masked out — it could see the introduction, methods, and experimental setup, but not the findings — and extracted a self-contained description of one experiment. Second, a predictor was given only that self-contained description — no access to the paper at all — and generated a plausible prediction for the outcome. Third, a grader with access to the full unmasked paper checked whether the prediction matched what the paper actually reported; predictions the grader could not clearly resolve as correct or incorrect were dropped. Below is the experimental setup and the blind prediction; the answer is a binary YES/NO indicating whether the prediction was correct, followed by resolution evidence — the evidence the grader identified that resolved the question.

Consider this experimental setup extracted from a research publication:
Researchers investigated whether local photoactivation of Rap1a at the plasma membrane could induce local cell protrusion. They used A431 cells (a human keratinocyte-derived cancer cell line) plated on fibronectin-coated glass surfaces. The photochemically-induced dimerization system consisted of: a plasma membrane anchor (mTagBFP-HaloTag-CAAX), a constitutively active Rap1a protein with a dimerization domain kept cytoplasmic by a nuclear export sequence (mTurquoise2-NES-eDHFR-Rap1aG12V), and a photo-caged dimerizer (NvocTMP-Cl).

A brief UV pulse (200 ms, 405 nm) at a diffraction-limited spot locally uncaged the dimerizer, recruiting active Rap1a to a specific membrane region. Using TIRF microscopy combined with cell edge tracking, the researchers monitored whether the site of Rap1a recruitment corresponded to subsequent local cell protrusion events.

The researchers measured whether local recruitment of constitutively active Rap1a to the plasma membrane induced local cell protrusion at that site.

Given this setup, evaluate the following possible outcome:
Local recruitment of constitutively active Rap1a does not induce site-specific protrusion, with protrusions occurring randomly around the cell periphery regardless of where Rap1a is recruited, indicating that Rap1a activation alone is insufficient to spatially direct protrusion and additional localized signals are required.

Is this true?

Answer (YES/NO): NO